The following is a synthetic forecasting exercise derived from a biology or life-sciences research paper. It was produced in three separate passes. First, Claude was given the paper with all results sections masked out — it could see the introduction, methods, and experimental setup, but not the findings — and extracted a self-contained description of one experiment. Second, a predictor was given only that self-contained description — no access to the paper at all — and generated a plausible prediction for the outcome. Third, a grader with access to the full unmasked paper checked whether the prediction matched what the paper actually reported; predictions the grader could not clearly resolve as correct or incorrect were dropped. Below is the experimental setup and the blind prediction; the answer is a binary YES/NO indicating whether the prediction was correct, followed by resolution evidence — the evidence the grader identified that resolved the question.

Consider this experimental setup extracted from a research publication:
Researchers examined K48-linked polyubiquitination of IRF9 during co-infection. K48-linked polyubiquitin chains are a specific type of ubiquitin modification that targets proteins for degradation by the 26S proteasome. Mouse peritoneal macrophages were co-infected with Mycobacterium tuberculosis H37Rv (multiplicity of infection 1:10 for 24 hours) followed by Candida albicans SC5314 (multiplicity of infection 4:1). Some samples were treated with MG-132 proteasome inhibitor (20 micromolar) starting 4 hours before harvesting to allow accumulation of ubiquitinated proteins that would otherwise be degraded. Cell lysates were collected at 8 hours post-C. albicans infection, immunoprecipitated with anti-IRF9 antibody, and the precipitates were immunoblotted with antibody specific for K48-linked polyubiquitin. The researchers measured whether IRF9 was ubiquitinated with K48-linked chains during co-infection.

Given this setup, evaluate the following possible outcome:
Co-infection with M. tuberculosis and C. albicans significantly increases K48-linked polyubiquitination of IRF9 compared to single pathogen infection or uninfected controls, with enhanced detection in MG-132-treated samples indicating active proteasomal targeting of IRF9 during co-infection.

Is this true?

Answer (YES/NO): YES